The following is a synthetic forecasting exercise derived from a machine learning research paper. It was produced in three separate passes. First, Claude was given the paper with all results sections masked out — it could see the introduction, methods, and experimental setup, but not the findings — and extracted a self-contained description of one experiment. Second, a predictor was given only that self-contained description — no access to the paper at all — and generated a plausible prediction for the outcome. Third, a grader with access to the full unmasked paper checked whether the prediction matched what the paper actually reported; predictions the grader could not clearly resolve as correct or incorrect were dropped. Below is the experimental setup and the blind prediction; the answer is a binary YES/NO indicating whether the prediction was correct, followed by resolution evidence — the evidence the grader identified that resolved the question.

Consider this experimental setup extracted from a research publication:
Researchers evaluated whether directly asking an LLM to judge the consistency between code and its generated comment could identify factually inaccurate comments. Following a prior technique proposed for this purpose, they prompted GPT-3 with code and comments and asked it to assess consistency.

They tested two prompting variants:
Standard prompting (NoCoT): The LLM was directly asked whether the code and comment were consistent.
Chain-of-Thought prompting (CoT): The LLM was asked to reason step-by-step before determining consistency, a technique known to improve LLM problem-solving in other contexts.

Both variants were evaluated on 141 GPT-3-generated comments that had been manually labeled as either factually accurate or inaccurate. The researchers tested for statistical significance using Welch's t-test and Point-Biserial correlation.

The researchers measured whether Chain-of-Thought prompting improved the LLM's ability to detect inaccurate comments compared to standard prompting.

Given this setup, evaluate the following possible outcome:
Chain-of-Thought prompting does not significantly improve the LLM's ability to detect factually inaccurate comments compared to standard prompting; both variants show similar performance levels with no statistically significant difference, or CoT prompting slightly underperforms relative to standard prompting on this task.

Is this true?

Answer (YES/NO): YES